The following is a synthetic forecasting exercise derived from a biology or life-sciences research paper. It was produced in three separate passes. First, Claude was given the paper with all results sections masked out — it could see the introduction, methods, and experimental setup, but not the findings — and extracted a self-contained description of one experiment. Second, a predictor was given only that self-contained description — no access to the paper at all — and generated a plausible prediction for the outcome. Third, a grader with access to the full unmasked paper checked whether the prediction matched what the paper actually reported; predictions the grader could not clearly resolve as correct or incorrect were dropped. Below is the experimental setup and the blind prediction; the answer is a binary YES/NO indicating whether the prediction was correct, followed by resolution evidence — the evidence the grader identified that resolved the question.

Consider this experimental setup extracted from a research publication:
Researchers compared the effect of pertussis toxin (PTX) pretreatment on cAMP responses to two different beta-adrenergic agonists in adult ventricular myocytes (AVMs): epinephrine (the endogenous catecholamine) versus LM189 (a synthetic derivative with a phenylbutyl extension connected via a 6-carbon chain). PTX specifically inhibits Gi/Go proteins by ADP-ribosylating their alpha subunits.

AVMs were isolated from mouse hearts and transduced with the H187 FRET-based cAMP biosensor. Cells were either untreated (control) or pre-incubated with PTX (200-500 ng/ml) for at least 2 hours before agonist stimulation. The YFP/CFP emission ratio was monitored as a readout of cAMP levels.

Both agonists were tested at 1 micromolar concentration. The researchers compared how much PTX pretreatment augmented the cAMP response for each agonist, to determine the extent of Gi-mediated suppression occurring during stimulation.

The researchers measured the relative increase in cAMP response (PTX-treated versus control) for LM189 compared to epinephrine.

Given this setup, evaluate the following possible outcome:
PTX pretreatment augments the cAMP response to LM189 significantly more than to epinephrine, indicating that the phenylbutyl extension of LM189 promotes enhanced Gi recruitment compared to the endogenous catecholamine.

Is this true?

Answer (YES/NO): YES